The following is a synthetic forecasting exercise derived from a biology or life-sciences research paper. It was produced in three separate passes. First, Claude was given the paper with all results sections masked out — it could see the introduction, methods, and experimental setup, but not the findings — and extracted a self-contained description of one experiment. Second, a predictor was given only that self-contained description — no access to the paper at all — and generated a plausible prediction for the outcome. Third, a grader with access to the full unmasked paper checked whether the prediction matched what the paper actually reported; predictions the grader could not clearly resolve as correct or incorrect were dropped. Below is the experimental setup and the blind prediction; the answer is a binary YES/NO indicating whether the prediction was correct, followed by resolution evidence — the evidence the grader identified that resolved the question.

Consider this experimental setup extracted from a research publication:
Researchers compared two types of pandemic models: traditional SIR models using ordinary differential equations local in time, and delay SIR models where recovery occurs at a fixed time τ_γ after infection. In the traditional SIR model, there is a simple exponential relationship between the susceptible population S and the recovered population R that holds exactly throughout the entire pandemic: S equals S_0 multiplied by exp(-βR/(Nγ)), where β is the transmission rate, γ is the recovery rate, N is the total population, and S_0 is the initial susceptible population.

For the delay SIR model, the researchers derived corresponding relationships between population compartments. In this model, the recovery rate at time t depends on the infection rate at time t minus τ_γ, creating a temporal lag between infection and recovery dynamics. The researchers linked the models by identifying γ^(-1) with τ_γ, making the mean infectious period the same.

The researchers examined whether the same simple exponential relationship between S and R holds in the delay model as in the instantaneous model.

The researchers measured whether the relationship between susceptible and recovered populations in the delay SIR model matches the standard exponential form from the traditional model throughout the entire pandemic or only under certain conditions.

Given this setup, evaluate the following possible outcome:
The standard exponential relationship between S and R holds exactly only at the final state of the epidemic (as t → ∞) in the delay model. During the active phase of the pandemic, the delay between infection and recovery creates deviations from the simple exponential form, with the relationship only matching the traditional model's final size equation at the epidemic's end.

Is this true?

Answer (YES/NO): YES